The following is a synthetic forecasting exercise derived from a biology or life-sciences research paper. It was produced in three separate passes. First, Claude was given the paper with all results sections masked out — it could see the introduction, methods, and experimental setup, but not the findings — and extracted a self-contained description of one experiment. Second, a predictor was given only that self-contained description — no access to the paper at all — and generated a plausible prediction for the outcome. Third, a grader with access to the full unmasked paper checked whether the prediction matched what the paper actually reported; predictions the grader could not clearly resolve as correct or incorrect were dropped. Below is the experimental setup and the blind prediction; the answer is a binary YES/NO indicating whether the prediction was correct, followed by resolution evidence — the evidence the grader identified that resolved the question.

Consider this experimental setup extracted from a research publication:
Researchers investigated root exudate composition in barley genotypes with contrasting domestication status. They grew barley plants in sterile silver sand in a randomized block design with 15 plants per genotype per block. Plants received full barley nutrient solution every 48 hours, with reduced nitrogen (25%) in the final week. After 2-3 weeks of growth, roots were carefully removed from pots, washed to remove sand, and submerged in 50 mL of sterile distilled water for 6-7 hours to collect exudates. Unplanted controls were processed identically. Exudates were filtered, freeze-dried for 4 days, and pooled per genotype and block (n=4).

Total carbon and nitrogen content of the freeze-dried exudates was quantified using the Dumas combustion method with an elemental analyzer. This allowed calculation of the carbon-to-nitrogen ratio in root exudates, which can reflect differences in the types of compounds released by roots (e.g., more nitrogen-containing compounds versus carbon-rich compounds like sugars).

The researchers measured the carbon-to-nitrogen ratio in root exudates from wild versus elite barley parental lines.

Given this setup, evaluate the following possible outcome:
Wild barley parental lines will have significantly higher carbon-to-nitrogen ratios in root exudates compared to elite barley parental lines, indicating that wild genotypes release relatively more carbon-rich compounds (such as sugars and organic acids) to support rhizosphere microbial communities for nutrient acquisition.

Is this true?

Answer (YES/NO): NO